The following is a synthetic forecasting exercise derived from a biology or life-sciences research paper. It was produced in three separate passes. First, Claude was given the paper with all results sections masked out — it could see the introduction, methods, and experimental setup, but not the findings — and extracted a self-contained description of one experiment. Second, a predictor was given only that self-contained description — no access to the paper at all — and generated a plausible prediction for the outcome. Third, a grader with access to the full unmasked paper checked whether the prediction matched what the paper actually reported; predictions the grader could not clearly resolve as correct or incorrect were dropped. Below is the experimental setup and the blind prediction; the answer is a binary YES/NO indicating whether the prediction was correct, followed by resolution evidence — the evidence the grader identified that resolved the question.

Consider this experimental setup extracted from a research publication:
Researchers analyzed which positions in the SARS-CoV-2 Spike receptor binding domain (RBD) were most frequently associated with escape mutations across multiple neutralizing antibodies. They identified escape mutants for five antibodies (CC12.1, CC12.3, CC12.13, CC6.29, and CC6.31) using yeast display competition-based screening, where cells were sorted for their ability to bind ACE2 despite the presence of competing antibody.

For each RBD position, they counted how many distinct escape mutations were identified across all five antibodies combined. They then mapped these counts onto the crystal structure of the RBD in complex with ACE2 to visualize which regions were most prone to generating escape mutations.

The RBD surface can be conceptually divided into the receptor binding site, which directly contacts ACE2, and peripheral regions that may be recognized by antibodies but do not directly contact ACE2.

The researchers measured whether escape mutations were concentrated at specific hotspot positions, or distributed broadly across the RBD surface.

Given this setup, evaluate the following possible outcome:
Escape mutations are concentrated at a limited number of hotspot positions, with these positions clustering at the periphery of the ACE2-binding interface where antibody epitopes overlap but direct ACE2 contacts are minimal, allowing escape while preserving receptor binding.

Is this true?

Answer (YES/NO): YES